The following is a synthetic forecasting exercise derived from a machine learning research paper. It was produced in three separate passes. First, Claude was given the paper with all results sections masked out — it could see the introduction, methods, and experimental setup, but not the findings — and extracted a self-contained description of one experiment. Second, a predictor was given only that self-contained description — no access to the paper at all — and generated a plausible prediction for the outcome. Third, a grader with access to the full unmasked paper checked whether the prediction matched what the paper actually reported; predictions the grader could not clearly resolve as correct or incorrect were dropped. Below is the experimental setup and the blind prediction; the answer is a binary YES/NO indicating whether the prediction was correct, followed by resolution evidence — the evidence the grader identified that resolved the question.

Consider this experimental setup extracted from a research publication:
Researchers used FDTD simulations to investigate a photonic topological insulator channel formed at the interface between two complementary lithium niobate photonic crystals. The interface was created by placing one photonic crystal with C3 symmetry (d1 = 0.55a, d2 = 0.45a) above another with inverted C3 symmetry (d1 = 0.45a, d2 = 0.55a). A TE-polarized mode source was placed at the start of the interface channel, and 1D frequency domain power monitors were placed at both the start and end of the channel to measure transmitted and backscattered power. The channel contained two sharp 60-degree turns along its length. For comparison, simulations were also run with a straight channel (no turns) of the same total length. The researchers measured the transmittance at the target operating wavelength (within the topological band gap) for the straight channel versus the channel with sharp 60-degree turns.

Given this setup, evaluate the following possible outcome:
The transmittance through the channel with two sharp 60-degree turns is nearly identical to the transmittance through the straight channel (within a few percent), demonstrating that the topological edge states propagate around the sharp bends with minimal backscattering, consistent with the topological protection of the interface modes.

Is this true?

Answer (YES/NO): NO